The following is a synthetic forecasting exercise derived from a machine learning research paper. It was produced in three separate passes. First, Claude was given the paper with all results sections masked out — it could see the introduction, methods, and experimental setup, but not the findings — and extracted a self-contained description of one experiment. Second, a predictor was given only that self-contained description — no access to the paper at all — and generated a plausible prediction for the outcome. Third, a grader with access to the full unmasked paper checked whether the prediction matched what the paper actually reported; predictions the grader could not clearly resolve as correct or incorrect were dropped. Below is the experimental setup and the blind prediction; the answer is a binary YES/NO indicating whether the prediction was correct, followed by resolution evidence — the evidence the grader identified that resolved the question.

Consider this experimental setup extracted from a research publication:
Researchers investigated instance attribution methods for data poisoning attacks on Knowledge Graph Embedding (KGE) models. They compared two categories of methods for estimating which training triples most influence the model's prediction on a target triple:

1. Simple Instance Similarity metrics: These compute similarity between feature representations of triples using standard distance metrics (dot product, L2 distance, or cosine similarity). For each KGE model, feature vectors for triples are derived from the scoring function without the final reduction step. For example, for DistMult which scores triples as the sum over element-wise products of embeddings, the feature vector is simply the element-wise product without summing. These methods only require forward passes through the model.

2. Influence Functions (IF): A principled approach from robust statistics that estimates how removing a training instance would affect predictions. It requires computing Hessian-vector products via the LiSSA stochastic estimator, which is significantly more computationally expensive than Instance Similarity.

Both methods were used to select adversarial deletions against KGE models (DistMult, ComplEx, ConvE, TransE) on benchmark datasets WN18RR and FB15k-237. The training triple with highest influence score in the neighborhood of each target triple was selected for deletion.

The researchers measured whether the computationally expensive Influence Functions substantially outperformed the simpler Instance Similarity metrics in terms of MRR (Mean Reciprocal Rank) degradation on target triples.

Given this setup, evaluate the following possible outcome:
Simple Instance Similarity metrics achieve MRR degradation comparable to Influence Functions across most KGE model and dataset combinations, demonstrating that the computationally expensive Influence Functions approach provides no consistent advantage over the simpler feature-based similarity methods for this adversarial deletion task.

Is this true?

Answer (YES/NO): YES